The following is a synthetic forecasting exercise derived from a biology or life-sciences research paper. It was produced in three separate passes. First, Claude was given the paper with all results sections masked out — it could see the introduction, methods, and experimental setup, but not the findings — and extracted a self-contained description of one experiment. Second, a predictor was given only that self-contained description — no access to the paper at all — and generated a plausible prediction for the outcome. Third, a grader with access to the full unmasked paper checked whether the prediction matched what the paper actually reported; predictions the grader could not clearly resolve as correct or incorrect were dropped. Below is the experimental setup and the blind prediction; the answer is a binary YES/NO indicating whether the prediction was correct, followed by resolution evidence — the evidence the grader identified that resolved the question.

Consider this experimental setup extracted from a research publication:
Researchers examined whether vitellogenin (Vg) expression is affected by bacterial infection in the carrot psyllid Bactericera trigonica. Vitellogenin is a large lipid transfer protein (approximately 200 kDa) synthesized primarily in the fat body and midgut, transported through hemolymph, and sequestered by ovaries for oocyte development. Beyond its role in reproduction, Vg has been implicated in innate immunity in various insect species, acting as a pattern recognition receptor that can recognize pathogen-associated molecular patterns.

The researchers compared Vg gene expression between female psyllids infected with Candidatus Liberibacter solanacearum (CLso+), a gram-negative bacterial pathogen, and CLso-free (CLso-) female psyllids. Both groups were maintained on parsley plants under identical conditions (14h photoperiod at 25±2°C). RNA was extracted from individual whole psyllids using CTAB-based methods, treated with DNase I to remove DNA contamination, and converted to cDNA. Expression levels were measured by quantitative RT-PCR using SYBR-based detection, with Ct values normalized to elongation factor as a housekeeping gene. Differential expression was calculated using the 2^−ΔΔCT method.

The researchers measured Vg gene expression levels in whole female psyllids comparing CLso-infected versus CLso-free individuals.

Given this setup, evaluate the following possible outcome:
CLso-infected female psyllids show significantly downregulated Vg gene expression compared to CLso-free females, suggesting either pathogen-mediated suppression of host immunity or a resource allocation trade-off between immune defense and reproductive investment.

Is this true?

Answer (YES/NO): NO